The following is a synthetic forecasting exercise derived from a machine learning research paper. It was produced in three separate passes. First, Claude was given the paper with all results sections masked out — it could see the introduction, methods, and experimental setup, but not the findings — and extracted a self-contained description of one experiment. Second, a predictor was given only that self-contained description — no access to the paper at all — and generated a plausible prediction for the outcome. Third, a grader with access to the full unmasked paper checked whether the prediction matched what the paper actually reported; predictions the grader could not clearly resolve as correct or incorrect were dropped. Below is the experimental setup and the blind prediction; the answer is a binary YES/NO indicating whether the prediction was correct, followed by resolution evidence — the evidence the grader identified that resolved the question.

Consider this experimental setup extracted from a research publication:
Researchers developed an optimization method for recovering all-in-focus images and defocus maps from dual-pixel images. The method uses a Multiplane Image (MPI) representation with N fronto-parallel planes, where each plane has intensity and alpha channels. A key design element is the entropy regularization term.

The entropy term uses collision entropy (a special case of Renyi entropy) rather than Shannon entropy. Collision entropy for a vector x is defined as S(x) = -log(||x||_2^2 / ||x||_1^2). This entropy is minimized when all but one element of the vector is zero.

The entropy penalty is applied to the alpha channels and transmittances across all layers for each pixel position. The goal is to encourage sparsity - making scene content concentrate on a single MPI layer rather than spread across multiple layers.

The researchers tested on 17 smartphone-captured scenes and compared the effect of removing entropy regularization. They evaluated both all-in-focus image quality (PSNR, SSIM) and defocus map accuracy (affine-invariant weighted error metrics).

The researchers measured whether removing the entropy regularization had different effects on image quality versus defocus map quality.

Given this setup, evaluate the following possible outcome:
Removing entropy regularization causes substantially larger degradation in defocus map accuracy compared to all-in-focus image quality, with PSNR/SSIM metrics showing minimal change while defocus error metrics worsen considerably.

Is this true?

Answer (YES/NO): YES